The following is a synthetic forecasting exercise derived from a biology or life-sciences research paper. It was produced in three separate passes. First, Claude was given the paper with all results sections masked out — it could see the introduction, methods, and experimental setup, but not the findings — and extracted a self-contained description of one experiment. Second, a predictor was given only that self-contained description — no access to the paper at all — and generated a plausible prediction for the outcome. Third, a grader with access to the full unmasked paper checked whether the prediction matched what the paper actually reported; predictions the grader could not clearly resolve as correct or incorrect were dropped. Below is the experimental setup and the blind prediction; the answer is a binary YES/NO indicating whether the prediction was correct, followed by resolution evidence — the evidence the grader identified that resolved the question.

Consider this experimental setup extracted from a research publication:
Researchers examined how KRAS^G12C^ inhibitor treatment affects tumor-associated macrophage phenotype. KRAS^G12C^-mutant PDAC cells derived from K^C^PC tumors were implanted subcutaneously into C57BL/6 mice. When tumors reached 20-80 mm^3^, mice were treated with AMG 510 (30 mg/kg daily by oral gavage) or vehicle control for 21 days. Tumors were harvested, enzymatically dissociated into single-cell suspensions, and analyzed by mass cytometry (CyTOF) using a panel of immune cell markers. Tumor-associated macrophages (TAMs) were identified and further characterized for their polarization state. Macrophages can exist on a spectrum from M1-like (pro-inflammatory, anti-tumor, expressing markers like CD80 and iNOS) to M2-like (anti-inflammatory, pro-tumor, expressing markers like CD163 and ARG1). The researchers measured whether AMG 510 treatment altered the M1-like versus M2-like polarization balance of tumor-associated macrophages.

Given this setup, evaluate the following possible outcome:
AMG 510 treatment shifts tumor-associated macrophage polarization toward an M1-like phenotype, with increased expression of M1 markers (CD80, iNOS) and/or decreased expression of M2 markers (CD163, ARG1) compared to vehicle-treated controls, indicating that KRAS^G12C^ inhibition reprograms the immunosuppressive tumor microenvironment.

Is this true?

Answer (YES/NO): YES